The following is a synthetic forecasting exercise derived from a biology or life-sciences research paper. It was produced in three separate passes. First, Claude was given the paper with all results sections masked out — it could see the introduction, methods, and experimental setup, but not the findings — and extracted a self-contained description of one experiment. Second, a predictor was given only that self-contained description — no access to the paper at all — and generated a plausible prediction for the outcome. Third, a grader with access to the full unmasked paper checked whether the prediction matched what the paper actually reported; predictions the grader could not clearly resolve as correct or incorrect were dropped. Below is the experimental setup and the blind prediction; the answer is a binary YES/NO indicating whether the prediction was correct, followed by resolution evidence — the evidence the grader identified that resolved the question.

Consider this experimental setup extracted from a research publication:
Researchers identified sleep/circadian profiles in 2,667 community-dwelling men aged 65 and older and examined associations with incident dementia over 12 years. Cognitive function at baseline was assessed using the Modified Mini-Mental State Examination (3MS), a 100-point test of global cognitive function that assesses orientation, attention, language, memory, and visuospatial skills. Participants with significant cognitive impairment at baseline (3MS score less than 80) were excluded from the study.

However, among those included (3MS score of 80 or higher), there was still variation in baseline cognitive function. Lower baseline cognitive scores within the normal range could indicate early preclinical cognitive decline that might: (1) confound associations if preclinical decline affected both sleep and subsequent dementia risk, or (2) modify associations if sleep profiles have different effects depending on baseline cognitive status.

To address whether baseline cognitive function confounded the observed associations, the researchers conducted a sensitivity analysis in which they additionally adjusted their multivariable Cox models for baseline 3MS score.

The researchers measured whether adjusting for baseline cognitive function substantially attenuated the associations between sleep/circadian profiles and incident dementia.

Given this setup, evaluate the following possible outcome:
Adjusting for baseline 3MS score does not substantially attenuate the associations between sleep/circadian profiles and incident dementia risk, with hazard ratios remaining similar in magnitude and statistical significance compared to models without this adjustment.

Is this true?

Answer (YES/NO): YES